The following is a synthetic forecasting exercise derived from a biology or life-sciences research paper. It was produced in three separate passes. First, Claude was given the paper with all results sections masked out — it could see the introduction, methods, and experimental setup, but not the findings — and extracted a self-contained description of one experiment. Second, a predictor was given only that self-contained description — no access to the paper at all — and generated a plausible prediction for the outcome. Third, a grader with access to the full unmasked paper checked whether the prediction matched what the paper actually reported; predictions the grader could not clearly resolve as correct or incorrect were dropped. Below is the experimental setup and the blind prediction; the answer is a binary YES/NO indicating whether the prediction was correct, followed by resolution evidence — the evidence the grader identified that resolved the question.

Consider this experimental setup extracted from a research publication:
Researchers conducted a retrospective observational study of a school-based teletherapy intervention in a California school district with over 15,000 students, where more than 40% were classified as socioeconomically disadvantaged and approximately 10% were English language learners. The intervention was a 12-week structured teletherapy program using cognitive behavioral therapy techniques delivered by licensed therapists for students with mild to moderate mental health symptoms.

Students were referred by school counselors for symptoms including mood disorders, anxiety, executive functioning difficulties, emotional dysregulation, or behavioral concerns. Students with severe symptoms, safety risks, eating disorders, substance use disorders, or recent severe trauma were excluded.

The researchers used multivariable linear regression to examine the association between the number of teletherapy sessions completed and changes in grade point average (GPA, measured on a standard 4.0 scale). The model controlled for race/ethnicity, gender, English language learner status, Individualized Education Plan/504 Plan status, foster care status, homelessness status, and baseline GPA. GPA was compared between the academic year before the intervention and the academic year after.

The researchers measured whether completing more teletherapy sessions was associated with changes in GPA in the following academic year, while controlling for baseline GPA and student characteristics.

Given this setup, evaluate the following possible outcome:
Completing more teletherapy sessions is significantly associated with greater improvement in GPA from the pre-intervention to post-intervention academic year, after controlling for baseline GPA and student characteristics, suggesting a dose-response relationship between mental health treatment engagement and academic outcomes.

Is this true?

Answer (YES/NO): NO